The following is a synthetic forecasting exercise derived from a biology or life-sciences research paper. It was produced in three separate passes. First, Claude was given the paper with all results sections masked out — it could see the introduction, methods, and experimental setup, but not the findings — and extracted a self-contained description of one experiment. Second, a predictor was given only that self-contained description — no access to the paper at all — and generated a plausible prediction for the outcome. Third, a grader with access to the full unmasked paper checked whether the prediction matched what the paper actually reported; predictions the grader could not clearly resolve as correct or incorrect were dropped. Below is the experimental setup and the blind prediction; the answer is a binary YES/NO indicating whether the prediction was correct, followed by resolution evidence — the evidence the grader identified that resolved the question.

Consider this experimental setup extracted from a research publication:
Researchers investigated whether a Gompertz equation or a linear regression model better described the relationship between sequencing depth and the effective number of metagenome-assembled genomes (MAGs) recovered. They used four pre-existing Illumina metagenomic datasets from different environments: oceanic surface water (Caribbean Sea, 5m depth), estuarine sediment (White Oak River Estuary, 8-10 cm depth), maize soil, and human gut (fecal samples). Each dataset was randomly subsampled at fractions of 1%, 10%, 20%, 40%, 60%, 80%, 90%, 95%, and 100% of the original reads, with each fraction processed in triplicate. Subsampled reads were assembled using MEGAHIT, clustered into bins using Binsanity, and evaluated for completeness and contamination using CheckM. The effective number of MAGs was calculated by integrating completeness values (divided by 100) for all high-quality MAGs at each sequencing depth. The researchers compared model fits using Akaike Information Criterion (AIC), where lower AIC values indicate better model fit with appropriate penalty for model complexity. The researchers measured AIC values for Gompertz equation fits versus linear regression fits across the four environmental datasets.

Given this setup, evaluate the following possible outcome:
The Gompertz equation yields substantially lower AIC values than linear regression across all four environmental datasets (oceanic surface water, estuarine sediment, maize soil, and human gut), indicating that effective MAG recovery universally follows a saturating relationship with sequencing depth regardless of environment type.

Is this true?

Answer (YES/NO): YES